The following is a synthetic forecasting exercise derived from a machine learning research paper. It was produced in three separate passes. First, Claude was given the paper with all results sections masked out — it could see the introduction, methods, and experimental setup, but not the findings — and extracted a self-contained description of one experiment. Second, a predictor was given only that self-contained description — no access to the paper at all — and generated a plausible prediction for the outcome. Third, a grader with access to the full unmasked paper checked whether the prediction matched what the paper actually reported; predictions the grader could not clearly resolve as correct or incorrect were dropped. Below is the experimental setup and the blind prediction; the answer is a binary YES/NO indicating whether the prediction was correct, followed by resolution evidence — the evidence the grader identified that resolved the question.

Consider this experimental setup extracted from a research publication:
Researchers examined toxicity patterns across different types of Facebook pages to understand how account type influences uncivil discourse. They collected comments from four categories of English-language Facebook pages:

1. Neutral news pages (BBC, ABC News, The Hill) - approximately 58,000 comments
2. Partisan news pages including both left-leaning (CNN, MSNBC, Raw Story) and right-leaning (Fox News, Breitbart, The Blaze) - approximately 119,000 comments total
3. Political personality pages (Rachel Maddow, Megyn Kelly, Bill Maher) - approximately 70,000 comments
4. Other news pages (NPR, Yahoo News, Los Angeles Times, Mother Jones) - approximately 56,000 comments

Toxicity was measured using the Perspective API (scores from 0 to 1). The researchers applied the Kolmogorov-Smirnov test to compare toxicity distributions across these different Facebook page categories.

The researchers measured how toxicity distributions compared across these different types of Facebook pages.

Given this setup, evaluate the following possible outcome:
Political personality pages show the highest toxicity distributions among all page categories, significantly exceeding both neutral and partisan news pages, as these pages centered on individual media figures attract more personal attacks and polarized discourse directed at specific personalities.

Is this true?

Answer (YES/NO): NO